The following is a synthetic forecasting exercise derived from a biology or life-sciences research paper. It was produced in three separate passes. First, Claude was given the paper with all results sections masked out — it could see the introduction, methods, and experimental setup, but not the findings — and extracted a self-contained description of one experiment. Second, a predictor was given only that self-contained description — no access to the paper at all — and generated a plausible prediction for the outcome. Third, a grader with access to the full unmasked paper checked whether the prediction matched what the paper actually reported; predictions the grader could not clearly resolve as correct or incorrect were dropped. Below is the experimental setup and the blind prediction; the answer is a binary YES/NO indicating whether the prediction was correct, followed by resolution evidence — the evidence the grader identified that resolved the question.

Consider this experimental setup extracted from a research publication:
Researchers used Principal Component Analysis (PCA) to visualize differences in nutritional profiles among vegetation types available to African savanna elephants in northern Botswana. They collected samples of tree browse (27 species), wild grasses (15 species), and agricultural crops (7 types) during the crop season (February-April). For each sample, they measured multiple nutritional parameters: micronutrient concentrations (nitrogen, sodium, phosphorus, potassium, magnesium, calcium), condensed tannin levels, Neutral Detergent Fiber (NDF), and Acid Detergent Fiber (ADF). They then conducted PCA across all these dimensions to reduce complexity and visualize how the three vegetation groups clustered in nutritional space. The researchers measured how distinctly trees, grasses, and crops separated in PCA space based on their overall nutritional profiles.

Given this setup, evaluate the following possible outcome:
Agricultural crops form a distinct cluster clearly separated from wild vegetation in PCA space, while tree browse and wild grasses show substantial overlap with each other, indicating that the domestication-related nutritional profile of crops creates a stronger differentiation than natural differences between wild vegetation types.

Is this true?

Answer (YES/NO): NO